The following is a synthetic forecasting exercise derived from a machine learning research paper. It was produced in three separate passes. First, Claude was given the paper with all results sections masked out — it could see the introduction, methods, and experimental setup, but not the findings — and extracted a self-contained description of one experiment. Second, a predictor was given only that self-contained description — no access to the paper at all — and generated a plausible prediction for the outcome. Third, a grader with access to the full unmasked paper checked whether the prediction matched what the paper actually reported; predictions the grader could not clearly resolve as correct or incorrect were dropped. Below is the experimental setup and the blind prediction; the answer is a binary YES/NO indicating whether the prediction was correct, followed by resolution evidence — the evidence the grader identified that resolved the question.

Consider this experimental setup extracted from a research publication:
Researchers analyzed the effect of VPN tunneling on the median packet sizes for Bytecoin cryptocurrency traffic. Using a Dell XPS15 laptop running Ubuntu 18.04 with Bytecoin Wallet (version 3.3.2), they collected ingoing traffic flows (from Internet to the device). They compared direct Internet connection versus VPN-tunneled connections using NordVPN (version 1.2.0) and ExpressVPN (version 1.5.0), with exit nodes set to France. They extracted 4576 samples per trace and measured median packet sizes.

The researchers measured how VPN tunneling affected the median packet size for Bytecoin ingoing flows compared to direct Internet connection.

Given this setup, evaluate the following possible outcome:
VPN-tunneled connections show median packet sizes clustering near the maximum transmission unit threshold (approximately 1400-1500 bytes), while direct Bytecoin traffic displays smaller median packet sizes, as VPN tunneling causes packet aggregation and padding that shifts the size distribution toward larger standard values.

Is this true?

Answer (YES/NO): NO